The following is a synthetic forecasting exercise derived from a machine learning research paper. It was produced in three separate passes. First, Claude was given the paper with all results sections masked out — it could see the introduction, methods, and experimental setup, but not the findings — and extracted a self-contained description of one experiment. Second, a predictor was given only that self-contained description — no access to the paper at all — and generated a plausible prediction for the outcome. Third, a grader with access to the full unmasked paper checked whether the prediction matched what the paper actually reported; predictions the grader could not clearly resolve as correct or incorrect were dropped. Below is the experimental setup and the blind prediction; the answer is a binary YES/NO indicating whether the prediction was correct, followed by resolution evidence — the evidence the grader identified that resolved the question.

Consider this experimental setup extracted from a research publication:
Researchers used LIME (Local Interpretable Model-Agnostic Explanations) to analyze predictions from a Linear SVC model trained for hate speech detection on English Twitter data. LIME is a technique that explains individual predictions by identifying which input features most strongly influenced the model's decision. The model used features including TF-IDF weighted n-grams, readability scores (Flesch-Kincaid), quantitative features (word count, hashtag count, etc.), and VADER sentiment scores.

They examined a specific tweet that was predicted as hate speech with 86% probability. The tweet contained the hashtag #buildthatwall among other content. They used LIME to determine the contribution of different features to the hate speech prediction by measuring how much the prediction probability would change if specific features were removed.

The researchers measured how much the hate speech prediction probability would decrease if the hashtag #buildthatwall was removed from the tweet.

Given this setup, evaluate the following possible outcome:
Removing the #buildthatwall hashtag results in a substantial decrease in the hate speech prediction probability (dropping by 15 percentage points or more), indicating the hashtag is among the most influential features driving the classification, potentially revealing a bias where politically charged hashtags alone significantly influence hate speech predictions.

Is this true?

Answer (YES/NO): YES